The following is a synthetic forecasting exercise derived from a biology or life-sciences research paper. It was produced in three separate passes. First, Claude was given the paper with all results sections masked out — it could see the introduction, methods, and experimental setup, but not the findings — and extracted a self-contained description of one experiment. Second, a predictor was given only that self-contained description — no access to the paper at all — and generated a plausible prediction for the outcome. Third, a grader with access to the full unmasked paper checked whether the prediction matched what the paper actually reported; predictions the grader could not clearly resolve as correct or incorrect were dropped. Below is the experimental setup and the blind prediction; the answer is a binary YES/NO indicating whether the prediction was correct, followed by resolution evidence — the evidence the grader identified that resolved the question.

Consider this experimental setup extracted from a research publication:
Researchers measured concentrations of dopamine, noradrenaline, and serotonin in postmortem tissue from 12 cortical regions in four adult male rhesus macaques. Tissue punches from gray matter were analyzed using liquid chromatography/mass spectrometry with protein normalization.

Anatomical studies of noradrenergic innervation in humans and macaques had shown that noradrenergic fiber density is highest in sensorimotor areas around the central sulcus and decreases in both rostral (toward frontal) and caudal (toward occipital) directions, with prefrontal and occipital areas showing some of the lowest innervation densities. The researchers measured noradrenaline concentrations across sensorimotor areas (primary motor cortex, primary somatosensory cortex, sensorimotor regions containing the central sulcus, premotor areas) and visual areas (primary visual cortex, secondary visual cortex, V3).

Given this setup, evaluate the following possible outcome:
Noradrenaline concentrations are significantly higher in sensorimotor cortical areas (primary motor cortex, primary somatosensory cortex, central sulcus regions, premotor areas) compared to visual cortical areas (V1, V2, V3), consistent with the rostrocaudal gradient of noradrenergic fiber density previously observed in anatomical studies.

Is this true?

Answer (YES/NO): YES